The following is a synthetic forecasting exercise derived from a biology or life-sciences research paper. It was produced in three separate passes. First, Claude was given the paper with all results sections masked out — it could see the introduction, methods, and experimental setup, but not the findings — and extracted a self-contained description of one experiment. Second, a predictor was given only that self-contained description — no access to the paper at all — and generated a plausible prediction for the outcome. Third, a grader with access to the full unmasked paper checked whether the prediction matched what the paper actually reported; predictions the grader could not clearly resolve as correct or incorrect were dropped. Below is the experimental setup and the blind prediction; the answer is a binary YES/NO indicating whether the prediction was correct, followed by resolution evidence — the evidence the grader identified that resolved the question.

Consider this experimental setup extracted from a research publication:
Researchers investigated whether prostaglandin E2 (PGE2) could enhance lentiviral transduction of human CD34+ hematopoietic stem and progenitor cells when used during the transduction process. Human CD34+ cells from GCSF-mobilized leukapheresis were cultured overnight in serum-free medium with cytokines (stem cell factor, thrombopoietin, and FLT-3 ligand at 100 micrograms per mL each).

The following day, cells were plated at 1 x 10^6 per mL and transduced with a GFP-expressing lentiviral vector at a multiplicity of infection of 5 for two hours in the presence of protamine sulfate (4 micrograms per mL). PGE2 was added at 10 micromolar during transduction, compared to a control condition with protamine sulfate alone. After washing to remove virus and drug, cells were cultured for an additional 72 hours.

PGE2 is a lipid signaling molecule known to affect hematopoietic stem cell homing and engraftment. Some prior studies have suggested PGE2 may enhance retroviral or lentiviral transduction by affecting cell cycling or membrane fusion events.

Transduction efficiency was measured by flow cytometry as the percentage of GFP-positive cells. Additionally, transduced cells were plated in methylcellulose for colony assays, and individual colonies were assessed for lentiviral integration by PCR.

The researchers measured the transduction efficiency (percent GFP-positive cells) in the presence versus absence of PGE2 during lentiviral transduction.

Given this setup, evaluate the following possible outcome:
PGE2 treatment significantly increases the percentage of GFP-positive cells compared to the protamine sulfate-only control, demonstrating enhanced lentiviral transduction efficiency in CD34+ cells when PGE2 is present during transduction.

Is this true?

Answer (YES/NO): NO